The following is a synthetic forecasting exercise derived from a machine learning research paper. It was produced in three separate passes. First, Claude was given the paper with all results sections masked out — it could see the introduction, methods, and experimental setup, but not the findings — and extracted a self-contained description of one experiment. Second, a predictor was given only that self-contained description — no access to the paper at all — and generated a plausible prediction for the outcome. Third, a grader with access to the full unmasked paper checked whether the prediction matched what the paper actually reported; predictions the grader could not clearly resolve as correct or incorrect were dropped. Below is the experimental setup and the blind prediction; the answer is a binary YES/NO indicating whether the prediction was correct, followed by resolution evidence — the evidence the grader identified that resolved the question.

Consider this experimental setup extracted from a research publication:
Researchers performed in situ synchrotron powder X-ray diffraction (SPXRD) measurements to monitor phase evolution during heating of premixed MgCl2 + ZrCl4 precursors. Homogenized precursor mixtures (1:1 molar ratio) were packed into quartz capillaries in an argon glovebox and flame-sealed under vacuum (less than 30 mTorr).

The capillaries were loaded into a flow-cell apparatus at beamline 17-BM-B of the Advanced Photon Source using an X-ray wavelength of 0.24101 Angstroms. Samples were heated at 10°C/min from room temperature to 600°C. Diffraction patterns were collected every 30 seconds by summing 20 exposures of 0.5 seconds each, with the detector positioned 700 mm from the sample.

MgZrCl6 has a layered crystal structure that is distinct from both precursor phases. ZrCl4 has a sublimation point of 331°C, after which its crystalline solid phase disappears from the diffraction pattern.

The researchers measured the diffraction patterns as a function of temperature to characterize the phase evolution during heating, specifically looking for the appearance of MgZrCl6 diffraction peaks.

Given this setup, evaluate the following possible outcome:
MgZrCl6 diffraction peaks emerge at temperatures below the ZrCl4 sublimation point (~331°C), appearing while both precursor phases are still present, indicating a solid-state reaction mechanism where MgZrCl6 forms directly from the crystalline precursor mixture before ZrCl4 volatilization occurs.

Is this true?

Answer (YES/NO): NO